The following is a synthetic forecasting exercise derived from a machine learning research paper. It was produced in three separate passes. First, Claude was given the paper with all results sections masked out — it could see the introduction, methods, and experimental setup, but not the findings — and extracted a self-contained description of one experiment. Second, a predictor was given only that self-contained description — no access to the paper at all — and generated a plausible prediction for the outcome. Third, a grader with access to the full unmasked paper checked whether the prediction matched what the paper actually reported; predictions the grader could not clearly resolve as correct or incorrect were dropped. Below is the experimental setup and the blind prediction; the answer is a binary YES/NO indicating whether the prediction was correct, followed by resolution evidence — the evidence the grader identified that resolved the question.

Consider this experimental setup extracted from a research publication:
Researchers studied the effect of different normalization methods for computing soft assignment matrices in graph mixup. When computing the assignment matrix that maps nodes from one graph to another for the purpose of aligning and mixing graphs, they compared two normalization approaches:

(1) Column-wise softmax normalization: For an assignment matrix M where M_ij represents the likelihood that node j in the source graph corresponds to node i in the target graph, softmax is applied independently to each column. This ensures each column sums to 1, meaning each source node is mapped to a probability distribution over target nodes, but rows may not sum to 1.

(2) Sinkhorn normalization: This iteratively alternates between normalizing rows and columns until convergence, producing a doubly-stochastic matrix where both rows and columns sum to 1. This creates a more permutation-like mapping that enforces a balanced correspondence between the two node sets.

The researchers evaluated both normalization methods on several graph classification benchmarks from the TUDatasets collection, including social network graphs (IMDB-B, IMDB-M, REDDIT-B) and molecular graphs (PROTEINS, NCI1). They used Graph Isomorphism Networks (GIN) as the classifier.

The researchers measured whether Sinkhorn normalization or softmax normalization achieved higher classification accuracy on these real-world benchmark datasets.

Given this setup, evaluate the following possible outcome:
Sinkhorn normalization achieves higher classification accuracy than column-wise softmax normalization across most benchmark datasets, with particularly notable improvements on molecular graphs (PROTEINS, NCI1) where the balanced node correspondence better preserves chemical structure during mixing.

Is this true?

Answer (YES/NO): NO